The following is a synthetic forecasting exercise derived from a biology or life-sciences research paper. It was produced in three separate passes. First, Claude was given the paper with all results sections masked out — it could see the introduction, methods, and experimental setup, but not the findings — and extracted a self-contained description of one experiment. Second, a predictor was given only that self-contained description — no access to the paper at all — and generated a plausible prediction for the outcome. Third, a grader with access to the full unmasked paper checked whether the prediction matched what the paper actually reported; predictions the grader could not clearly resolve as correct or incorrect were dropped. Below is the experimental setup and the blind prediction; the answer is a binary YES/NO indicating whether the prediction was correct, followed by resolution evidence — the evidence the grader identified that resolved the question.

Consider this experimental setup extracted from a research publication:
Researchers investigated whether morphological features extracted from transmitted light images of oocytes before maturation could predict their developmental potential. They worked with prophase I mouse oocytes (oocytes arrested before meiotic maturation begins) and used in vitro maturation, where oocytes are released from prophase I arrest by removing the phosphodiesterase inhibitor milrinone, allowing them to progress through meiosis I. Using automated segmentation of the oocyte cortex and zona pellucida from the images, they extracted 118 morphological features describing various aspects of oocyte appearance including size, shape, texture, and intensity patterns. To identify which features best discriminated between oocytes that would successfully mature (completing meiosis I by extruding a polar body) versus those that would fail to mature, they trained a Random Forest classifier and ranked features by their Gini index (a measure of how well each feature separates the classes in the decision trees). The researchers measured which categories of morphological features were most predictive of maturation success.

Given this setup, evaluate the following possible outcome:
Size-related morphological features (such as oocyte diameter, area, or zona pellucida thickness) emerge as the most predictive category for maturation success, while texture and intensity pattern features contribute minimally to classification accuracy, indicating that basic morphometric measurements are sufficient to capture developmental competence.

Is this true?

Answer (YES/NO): NO